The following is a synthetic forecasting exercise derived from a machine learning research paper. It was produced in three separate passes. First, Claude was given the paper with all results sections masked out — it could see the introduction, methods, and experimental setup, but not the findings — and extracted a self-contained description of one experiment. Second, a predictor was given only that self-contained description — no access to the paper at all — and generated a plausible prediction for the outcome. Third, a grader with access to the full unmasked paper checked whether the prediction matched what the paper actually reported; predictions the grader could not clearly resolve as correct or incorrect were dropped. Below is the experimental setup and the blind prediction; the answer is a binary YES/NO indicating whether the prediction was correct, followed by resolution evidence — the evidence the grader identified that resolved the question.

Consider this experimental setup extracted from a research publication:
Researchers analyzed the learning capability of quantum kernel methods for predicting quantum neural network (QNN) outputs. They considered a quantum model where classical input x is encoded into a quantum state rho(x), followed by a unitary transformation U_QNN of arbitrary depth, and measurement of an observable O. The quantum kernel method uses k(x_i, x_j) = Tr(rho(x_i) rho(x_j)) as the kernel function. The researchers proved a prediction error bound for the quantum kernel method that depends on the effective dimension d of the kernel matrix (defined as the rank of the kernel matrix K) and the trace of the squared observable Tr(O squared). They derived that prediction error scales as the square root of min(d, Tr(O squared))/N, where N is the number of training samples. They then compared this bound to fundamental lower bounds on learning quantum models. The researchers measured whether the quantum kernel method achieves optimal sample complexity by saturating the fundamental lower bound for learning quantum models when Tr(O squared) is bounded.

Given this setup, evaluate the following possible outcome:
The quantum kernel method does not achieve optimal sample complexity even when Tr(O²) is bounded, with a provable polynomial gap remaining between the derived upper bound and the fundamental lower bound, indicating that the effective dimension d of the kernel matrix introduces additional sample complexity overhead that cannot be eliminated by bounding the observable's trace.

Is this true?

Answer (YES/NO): NO